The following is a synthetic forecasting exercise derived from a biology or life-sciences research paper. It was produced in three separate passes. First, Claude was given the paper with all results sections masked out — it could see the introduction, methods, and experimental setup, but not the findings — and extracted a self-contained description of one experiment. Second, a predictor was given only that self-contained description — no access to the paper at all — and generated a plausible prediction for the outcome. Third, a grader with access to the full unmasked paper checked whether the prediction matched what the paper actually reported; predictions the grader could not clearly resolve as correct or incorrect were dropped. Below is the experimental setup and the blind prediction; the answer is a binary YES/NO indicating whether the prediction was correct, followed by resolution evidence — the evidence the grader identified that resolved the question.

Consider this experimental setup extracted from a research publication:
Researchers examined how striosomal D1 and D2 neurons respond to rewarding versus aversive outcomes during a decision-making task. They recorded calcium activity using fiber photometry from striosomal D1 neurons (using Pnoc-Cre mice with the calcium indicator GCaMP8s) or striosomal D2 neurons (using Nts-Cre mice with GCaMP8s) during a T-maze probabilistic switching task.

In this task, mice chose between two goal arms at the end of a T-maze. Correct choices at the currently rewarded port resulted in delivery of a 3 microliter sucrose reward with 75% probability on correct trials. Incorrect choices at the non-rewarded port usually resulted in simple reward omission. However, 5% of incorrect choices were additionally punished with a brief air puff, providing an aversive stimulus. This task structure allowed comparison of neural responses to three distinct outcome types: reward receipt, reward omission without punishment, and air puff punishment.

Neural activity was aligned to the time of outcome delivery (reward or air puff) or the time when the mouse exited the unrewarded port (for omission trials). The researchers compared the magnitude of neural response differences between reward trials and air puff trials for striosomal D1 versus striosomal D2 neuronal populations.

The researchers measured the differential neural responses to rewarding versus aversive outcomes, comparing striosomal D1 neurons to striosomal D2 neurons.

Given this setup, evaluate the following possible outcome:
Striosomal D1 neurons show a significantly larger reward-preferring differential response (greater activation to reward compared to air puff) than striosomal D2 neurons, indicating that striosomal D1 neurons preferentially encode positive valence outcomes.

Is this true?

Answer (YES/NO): NO